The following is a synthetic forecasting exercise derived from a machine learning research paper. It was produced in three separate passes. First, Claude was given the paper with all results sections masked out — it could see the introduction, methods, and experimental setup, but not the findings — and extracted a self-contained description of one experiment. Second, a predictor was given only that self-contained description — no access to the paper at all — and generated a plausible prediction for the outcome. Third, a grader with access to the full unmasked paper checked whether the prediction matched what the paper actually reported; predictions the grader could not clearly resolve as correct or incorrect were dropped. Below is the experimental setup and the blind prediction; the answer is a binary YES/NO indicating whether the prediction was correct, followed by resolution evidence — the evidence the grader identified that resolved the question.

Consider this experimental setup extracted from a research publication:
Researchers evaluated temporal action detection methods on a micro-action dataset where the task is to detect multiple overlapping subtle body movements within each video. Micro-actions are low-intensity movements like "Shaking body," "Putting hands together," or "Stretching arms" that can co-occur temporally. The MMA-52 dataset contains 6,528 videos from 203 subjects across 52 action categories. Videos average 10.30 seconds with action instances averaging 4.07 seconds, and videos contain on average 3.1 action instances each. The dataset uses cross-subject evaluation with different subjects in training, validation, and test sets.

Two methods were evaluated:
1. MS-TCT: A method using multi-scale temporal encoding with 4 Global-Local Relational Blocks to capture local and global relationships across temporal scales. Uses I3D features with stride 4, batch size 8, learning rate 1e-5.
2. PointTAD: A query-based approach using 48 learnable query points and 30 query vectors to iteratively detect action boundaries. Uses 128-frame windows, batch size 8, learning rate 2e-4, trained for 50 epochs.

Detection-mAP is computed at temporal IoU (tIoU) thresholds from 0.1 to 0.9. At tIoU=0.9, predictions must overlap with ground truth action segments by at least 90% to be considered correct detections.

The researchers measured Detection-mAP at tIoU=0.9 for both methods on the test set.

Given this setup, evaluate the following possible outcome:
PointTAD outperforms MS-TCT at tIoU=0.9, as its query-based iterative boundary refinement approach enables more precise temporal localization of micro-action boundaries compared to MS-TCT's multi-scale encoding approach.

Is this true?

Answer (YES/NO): YES